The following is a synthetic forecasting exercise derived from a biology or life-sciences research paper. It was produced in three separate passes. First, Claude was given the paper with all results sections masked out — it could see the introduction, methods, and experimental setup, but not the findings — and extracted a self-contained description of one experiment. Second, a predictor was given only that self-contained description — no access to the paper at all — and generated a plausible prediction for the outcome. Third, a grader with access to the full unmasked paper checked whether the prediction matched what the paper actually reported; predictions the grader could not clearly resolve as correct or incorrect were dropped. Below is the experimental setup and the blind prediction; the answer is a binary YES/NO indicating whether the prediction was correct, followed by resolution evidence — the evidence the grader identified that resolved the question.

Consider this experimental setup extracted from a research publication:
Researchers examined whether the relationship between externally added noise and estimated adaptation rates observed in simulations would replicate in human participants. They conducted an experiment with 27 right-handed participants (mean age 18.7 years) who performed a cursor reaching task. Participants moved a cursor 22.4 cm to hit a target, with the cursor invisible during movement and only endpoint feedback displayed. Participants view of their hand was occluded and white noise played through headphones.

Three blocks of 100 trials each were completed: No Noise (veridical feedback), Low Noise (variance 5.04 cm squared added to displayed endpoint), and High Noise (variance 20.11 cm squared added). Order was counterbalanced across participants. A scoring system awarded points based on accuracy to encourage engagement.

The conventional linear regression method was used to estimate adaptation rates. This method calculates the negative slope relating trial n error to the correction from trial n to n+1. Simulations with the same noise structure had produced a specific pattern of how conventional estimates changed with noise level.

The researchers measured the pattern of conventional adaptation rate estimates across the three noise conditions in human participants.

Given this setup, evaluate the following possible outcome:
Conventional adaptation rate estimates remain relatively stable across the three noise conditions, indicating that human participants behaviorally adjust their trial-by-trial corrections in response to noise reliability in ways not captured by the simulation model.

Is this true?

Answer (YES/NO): NO